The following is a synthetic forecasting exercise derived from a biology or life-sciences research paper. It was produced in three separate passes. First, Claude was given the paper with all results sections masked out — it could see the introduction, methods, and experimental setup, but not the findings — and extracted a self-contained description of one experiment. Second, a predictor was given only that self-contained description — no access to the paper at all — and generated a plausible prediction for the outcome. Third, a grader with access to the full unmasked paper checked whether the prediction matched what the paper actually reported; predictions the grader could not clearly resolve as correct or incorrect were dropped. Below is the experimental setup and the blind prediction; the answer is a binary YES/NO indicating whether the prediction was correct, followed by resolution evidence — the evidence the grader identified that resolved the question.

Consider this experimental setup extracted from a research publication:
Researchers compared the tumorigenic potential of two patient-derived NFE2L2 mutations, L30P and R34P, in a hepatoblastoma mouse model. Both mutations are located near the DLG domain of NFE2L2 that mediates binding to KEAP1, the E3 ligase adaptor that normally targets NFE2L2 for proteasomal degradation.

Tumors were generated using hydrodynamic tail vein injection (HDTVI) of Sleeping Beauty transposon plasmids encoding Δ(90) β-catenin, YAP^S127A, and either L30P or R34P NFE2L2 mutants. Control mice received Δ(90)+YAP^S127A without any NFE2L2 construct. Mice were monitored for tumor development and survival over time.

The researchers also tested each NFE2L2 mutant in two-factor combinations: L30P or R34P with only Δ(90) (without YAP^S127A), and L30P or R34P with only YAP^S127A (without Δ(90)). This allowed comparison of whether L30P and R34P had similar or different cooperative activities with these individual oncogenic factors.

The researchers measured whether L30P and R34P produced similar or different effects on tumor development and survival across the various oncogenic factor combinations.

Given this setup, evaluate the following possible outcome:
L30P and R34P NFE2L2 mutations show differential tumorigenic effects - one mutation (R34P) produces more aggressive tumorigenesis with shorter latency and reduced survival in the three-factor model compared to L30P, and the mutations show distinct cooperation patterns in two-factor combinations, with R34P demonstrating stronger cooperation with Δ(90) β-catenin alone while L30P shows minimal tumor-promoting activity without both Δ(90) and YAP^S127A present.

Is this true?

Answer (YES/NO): NO